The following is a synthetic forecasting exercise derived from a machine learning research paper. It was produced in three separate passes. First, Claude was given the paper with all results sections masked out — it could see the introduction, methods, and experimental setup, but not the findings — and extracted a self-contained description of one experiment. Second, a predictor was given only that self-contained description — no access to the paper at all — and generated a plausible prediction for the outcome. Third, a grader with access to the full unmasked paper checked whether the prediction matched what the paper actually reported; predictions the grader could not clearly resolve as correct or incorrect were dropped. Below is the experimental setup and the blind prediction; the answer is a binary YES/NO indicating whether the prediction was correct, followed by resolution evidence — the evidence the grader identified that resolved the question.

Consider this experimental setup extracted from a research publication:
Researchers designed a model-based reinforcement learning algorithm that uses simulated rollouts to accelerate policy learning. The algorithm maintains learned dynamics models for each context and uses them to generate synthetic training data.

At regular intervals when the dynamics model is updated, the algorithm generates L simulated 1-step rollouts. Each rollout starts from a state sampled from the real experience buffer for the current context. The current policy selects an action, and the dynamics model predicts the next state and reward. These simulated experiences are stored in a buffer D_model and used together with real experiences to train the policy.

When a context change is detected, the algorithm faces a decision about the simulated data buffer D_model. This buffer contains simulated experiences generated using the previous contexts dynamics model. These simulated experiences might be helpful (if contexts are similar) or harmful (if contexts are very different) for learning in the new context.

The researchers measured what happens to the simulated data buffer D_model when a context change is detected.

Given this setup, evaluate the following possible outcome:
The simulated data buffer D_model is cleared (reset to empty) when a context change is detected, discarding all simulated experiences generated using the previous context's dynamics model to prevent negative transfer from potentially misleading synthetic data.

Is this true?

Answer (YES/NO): YES